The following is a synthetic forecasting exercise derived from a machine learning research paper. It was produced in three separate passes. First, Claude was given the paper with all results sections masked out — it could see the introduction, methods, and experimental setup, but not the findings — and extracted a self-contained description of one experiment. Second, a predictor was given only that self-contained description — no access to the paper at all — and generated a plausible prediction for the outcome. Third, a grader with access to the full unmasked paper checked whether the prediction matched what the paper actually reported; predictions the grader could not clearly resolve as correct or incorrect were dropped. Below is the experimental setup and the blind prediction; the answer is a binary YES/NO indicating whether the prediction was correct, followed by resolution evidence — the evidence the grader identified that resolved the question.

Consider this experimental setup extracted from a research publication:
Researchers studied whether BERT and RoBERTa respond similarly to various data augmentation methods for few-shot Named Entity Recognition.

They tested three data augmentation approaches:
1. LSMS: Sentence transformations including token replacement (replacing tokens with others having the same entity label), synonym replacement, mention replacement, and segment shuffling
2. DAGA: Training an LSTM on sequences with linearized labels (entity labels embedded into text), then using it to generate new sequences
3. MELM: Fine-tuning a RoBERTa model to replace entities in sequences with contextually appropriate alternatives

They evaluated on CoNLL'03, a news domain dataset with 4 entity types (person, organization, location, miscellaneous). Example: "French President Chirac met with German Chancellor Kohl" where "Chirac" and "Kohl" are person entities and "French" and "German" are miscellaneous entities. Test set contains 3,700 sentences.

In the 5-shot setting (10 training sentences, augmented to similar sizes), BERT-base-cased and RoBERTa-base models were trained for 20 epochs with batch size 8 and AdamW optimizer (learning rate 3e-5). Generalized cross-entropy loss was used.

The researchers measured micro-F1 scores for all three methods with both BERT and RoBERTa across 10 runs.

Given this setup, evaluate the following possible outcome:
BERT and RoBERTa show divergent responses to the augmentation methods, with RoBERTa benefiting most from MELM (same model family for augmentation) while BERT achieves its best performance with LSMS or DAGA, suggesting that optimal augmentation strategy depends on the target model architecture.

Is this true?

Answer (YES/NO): NO